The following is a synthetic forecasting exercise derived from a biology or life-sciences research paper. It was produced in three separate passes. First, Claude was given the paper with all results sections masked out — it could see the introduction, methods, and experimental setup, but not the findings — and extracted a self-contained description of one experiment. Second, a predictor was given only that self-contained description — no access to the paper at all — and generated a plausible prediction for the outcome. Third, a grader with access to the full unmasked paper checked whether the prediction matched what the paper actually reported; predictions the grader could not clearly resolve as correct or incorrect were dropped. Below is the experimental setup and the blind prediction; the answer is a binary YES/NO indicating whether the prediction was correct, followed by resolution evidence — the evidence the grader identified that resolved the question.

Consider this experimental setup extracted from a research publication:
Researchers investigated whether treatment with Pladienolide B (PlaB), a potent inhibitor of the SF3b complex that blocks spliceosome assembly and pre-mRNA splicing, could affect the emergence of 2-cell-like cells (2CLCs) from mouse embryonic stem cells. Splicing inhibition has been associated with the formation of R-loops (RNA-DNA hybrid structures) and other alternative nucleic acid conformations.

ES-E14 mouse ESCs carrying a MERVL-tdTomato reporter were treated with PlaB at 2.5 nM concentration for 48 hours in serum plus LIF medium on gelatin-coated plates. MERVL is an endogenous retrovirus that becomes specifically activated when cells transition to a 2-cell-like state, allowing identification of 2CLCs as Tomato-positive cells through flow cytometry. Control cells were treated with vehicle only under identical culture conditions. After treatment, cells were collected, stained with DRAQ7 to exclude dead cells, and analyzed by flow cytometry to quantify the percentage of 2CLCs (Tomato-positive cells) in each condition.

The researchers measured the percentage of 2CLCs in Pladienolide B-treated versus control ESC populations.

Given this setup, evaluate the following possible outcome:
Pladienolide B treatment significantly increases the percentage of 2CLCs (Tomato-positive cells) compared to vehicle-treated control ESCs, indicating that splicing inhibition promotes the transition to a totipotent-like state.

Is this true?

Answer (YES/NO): YES